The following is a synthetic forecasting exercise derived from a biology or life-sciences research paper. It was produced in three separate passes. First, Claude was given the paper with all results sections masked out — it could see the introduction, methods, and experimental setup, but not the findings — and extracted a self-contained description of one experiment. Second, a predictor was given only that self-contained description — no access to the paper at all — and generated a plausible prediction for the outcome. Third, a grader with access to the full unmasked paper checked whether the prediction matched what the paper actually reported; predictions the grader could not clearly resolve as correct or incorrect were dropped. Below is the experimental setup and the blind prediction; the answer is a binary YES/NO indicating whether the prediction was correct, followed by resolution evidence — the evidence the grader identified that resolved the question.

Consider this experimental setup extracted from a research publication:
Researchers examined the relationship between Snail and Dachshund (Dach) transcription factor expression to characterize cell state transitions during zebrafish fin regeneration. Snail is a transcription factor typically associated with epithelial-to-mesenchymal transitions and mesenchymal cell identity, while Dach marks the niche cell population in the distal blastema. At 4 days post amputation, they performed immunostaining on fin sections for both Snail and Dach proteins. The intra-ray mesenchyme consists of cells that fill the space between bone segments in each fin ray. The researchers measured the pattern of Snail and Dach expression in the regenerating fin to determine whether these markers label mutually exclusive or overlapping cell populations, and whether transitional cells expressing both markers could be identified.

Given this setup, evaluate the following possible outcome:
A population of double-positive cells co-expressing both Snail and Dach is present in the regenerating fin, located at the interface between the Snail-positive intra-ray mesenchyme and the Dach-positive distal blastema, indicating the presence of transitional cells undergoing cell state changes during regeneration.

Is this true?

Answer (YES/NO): YES